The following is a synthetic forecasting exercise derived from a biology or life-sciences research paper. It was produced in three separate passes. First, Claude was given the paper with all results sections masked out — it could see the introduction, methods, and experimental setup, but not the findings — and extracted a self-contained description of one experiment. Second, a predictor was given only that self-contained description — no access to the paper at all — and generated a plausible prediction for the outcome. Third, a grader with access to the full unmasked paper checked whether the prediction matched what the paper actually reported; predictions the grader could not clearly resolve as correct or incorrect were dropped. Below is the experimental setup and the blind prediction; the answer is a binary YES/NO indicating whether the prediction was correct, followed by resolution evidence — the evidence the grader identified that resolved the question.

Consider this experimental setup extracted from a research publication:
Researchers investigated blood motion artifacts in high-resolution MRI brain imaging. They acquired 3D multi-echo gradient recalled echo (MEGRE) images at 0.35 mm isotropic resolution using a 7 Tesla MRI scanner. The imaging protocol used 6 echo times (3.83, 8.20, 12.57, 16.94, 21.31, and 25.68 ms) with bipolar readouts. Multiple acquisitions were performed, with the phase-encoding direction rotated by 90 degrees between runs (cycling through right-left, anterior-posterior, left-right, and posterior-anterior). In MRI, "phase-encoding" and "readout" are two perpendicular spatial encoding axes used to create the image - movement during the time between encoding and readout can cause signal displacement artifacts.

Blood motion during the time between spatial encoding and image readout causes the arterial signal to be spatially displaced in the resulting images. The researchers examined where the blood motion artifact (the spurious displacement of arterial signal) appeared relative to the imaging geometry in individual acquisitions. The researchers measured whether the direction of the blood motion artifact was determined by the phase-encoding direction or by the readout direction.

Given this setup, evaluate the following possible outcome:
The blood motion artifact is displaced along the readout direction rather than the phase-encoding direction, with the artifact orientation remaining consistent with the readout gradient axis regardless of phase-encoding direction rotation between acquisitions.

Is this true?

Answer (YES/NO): YES